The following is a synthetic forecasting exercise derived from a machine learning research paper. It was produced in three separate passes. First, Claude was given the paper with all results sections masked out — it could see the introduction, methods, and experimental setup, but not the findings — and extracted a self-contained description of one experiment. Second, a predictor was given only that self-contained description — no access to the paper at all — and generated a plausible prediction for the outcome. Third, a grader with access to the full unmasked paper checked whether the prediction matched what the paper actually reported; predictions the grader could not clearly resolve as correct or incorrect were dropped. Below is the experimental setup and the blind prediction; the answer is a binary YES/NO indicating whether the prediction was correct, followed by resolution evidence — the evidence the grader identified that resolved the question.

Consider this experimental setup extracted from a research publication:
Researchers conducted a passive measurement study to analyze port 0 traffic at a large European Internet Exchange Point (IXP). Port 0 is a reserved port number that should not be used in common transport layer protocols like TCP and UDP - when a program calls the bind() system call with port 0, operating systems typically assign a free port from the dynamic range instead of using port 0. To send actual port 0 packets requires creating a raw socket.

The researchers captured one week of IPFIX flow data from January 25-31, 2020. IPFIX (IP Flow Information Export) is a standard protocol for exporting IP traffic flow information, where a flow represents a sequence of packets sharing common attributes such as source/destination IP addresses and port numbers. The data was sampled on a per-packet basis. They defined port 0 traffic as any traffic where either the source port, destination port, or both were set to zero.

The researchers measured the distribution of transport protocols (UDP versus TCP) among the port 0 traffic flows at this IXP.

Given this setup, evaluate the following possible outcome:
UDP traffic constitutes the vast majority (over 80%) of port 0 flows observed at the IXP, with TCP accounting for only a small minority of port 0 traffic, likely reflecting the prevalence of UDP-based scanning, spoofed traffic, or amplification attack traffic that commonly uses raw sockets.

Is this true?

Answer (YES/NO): YES